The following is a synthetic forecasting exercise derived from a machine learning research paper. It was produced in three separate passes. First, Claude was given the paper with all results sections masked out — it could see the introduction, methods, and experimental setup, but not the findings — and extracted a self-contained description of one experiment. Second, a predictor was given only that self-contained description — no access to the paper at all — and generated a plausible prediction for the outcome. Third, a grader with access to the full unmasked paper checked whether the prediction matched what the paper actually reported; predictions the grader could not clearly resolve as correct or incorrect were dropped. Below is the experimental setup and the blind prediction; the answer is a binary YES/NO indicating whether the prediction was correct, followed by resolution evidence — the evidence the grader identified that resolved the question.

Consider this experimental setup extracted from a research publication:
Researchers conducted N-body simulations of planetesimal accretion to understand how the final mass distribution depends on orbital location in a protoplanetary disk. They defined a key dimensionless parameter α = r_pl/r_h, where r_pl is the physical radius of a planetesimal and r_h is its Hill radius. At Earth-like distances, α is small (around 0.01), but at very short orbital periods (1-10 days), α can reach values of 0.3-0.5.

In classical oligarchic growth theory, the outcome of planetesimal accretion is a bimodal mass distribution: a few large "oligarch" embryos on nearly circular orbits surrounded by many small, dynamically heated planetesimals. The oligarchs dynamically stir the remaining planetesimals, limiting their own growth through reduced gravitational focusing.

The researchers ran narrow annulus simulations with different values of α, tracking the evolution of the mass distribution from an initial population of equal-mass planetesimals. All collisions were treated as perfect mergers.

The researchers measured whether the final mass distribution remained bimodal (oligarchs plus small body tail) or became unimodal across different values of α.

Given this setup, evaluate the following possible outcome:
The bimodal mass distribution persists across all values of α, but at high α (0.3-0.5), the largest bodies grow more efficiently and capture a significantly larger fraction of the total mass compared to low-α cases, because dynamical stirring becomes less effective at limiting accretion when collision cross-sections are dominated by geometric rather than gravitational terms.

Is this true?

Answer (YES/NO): NO